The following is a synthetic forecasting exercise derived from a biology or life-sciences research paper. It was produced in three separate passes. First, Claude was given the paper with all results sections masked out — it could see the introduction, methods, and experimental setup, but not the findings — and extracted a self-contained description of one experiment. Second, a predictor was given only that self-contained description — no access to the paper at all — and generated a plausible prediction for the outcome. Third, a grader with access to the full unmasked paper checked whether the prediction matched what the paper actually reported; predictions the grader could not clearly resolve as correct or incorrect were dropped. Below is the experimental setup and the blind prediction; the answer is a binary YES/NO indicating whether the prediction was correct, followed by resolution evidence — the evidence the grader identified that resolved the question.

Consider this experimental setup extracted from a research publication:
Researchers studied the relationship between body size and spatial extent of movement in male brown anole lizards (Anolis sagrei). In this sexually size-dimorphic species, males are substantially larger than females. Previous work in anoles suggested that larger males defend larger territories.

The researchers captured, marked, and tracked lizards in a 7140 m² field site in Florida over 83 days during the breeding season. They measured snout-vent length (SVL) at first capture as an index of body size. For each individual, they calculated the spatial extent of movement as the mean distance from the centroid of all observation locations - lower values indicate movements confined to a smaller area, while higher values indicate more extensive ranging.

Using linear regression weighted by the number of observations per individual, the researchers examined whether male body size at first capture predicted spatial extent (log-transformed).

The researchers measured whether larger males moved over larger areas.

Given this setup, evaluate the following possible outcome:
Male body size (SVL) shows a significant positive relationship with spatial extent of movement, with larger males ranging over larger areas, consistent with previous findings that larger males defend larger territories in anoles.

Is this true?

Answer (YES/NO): YES